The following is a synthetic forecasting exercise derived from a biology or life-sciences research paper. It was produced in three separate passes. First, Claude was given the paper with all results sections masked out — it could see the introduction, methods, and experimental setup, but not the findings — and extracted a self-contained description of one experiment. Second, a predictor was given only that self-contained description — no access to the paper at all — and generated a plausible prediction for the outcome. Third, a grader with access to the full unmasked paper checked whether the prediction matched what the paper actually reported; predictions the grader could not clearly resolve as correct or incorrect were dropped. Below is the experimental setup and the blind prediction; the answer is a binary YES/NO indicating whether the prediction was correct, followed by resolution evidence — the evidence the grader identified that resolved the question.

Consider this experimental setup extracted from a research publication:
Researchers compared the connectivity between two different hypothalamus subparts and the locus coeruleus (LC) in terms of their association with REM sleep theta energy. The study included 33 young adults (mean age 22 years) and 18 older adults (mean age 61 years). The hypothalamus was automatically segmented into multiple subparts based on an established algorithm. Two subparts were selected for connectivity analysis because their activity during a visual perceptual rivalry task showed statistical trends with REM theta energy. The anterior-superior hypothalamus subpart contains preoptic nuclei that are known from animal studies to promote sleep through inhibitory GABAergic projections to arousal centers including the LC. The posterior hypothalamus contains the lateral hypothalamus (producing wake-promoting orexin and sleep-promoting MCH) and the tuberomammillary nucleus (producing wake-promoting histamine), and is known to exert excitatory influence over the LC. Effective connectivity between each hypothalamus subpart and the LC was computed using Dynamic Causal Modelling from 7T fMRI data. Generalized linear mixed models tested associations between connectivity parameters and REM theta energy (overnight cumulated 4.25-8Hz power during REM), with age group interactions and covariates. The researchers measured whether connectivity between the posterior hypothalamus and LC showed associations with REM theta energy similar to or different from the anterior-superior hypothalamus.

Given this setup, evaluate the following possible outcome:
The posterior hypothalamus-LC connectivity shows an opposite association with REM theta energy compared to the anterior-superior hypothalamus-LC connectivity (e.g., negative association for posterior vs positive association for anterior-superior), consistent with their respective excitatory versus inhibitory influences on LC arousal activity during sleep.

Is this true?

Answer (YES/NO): NO